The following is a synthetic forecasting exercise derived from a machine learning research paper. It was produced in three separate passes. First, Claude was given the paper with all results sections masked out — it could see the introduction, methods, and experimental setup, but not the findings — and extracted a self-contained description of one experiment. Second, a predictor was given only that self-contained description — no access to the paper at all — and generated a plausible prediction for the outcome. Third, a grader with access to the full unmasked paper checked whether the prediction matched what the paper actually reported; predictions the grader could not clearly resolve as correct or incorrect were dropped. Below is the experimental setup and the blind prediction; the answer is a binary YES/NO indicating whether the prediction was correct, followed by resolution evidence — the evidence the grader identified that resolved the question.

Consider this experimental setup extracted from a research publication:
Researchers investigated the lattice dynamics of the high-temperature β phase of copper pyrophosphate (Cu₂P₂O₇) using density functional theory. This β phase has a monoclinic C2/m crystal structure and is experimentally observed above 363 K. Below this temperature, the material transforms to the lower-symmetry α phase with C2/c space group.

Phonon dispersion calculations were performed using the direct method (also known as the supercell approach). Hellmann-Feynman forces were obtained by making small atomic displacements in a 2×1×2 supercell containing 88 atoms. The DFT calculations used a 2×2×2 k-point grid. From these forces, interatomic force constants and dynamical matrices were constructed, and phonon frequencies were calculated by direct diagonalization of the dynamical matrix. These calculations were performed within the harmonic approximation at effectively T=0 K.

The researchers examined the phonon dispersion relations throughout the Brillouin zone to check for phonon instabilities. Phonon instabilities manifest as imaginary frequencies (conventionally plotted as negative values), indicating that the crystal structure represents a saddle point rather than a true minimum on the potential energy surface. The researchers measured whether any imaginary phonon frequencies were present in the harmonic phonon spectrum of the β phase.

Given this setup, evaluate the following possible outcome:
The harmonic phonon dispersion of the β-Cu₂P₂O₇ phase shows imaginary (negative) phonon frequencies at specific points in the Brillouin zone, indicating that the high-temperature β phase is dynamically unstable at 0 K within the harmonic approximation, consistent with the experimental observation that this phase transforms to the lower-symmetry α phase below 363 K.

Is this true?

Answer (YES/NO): YES